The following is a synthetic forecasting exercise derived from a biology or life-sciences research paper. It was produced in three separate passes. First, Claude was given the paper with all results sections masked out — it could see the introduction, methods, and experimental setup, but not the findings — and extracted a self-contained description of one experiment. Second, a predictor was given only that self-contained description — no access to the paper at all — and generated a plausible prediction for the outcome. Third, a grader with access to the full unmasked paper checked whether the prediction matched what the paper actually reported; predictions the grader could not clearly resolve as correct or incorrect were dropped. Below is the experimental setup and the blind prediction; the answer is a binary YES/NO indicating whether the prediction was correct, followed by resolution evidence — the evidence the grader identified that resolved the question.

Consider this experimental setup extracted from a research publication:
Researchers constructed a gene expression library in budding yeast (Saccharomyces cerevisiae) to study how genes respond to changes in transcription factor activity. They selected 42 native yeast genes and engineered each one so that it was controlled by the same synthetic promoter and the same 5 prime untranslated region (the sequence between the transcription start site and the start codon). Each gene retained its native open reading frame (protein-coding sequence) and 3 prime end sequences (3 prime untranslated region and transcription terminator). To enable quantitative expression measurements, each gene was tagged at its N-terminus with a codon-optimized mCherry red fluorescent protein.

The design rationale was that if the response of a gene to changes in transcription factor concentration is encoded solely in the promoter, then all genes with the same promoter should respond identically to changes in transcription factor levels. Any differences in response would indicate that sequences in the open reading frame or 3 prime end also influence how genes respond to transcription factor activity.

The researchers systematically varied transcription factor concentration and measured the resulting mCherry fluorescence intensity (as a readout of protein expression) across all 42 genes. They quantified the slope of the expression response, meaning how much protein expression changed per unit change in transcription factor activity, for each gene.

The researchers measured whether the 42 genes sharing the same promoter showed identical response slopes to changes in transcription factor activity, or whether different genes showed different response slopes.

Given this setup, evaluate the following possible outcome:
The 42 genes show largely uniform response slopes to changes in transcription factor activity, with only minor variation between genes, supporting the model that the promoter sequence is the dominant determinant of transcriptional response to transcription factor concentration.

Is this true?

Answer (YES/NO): NO